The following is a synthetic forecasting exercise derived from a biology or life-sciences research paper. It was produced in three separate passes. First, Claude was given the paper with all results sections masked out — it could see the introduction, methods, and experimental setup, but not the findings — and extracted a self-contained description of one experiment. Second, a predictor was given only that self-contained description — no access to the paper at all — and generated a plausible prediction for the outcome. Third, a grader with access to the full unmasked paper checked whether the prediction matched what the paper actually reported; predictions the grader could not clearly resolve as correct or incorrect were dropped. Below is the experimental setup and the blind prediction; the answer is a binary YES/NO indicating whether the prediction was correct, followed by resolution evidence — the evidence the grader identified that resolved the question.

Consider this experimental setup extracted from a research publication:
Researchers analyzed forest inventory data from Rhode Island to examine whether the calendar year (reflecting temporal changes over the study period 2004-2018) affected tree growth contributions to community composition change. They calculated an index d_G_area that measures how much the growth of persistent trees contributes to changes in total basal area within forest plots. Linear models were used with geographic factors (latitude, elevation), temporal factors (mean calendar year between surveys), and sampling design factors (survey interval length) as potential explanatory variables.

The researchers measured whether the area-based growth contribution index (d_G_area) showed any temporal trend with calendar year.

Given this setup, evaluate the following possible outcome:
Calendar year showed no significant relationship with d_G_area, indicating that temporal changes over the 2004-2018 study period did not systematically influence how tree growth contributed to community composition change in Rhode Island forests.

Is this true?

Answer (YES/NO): NO